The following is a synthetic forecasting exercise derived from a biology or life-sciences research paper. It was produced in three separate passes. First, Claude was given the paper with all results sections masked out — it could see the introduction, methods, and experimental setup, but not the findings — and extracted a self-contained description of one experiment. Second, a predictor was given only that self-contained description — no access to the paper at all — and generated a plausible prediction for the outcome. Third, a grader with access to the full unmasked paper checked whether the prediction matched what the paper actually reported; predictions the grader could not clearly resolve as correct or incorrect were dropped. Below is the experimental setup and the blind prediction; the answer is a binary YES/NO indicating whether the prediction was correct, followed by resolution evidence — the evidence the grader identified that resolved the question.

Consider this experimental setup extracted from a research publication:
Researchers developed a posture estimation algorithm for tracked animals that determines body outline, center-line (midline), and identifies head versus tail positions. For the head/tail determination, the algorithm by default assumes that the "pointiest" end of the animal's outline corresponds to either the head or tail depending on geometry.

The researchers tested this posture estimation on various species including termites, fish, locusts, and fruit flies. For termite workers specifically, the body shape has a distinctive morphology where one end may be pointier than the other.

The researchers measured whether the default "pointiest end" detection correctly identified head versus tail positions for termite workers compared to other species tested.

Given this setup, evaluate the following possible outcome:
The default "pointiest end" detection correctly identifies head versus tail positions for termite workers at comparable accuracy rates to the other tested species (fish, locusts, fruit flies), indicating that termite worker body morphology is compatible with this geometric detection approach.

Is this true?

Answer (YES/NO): NO